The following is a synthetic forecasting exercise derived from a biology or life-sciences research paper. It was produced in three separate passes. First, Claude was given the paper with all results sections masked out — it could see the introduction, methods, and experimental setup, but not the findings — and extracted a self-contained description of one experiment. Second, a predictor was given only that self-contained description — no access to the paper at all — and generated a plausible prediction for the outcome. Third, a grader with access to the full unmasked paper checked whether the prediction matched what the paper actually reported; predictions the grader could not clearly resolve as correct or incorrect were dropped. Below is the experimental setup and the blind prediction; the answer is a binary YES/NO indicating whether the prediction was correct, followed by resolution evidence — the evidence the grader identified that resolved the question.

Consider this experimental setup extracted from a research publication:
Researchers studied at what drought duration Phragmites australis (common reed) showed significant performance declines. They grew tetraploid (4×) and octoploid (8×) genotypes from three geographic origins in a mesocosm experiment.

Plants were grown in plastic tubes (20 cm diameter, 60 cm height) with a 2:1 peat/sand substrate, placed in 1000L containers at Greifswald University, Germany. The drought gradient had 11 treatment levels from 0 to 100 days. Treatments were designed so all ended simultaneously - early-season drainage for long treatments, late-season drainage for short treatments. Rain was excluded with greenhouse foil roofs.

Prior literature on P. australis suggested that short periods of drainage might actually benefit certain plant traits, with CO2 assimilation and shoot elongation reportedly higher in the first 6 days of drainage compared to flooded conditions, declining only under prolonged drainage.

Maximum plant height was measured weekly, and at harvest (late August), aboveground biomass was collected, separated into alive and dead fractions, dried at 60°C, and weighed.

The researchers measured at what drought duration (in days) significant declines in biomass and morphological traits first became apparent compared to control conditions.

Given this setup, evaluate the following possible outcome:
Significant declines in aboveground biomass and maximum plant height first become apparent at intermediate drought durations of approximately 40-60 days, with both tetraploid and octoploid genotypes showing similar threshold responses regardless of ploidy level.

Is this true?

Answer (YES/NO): NO